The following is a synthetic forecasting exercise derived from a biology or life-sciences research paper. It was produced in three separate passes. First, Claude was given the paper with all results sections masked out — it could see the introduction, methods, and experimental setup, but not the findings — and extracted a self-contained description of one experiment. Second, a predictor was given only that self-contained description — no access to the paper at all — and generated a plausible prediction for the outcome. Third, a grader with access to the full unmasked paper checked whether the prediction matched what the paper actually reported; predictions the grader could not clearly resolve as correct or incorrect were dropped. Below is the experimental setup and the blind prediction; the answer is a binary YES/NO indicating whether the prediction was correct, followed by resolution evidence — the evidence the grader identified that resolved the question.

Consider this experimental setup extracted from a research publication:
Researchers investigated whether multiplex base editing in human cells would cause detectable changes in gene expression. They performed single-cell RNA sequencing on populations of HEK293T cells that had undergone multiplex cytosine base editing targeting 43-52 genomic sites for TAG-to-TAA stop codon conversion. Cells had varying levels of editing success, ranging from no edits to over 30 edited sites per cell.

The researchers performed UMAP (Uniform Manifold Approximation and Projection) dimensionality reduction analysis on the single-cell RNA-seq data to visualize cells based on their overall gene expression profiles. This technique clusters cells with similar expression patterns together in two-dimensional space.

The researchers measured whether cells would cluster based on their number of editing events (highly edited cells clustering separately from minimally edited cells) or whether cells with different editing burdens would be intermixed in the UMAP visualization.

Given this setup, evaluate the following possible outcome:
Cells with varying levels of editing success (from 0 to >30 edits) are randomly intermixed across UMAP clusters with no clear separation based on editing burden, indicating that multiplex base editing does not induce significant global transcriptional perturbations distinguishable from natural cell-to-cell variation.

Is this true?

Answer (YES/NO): YES